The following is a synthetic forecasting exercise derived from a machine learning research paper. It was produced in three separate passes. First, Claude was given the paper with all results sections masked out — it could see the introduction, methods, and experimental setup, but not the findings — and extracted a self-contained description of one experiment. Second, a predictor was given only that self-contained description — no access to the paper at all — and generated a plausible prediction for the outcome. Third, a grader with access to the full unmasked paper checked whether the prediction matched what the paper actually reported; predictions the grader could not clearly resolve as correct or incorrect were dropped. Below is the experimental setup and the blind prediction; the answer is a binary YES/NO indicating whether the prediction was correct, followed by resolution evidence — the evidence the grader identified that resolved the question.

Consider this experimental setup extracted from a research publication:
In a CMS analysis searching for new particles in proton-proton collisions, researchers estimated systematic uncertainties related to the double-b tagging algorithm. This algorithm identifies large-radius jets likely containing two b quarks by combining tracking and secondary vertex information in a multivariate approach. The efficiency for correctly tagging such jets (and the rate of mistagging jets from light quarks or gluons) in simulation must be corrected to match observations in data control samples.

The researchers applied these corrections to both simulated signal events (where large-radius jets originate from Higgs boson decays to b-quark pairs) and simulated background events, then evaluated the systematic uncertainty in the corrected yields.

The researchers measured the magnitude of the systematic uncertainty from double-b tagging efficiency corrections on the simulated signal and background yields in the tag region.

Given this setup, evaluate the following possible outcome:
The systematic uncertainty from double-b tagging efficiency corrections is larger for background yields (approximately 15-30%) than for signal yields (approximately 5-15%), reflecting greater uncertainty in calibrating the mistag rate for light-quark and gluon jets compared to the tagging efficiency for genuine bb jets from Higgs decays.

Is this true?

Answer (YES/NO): NO